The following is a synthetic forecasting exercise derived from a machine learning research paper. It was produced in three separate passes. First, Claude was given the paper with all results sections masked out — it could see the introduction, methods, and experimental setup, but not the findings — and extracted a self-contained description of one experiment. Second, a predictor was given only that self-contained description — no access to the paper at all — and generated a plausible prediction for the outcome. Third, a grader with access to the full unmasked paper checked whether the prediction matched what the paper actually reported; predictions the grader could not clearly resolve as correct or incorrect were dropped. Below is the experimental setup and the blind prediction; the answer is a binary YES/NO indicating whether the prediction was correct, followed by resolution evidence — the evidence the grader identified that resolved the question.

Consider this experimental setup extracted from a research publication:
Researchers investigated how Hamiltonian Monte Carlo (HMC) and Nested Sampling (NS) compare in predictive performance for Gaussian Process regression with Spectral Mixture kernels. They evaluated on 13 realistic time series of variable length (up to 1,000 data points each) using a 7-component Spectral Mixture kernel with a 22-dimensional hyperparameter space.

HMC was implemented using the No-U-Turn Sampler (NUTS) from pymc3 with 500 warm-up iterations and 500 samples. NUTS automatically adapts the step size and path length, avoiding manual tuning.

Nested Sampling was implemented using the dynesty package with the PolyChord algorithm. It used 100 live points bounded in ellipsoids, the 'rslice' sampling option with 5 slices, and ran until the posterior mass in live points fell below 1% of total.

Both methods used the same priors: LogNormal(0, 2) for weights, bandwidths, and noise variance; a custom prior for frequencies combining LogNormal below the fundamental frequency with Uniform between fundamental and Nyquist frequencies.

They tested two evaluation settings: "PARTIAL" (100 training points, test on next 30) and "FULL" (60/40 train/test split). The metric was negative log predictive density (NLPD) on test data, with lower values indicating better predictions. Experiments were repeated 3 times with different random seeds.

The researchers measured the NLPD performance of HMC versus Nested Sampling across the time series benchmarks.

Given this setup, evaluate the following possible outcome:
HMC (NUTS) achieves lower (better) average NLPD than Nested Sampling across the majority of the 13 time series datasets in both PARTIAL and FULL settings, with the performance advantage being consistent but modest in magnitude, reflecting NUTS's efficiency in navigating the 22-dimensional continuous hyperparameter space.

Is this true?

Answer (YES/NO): NO